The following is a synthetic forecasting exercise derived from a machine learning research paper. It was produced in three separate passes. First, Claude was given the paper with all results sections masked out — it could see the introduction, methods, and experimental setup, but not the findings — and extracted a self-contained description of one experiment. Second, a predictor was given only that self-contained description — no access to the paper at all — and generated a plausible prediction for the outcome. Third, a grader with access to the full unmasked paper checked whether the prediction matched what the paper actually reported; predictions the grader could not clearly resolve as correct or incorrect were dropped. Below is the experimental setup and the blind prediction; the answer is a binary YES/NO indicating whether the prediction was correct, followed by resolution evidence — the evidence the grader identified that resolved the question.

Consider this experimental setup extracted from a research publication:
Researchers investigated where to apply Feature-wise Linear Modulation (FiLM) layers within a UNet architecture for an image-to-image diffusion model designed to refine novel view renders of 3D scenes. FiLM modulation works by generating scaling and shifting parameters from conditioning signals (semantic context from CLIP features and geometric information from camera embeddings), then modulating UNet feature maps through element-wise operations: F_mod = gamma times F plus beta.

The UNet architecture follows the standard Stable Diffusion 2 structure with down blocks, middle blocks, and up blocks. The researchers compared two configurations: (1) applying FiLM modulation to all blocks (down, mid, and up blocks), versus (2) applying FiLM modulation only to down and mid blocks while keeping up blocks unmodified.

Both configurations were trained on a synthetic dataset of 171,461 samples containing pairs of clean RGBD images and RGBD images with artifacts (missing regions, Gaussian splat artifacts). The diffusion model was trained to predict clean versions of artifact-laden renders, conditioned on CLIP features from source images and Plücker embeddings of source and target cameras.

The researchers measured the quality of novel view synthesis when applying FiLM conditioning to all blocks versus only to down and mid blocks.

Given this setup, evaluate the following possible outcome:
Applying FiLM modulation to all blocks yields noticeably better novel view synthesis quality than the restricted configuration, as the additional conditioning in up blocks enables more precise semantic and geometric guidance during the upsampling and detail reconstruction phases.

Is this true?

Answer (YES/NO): NO